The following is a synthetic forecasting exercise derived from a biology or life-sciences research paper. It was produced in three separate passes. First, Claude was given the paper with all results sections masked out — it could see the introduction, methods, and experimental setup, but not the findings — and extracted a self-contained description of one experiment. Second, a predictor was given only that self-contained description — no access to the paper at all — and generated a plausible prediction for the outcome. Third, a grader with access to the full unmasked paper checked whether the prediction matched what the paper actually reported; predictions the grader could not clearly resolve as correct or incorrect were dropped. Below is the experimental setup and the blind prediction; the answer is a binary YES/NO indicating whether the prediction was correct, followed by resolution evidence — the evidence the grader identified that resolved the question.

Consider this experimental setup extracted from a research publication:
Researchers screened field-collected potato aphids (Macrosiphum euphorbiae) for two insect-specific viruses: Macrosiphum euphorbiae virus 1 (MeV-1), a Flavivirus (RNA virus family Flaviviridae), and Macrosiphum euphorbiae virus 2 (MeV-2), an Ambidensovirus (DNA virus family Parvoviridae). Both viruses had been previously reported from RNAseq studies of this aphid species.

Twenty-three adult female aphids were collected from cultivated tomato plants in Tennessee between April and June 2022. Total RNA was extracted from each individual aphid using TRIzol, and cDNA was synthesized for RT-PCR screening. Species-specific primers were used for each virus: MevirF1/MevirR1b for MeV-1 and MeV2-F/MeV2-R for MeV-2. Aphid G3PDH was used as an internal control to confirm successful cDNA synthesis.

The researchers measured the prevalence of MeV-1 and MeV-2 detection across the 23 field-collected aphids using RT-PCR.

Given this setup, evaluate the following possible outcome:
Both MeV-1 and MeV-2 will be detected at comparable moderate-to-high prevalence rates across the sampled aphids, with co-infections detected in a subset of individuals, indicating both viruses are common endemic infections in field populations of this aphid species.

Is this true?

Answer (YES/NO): NO